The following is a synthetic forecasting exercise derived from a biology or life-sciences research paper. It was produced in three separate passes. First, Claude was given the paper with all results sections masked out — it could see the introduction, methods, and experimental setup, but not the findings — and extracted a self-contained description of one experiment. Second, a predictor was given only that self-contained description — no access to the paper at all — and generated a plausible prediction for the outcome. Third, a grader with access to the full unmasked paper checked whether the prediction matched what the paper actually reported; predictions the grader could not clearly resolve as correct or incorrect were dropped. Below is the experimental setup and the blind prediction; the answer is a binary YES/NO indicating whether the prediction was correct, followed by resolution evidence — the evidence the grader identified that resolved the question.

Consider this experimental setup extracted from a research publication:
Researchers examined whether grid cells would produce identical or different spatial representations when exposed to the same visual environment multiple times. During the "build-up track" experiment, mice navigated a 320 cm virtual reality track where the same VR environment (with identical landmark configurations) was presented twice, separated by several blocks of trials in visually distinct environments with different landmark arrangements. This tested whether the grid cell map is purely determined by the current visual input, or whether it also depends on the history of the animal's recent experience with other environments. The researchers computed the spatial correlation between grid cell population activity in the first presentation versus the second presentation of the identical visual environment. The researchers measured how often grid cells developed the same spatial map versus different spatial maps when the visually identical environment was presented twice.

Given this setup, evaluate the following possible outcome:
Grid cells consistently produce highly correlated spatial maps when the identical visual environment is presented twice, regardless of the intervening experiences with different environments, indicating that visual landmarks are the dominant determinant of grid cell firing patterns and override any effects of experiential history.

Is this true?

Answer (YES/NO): NO